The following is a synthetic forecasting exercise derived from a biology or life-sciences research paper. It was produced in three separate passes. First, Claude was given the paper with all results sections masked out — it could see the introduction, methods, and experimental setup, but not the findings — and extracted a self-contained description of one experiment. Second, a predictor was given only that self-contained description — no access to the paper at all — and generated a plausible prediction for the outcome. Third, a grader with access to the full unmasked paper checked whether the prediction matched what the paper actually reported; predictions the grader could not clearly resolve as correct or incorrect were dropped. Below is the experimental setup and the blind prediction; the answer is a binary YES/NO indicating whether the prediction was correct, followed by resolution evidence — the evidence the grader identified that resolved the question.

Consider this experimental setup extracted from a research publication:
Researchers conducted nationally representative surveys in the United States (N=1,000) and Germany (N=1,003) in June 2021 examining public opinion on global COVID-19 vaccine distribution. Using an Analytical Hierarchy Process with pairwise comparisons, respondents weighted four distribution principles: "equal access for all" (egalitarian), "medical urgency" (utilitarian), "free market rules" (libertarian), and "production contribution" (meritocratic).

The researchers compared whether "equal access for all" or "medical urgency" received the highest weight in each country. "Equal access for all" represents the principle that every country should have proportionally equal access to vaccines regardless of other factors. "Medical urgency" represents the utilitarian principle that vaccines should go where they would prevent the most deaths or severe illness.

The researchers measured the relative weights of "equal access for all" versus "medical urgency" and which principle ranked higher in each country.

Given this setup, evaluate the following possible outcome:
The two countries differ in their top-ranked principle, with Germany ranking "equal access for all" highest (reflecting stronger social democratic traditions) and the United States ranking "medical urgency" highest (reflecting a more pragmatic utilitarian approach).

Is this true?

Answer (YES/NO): NO